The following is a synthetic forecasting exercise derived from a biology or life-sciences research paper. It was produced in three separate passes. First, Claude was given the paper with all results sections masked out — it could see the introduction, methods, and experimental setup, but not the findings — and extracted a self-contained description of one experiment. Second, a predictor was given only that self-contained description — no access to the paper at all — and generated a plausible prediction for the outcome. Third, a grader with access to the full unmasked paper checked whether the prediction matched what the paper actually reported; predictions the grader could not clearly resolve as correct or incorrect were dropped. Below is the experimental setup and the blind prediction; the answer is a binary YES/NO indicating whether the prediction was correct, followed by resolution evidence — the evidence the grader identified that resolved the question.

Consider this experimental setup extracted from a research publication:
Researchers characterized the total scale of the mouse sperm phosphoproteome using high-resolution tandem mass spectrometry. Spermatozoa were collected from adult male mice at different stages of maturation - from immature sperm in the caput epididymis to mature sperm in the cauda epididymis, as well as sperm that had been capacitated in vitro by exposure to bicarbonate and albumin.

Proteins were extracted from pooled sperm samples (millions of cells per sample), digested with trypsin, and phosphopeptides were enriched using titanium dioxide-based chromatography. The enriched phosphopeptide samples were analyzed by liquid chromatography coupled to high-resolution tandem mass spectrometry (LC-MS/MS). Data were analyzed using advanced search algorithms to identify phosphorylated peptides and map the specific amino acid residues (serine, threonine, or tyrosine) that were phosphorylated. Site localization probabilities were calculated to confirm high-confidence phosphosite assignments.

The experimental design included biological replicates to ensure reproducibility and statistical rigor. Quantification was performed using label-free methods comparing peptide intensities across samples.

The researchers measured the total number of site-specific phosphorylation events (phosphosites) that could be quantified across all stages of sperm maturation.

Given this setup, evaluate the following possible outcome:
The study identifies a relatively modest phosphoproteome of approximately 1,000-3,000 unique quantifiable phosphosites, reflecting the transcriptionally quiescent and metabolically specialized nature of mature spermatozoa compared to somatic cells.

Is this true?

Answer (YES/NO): NO